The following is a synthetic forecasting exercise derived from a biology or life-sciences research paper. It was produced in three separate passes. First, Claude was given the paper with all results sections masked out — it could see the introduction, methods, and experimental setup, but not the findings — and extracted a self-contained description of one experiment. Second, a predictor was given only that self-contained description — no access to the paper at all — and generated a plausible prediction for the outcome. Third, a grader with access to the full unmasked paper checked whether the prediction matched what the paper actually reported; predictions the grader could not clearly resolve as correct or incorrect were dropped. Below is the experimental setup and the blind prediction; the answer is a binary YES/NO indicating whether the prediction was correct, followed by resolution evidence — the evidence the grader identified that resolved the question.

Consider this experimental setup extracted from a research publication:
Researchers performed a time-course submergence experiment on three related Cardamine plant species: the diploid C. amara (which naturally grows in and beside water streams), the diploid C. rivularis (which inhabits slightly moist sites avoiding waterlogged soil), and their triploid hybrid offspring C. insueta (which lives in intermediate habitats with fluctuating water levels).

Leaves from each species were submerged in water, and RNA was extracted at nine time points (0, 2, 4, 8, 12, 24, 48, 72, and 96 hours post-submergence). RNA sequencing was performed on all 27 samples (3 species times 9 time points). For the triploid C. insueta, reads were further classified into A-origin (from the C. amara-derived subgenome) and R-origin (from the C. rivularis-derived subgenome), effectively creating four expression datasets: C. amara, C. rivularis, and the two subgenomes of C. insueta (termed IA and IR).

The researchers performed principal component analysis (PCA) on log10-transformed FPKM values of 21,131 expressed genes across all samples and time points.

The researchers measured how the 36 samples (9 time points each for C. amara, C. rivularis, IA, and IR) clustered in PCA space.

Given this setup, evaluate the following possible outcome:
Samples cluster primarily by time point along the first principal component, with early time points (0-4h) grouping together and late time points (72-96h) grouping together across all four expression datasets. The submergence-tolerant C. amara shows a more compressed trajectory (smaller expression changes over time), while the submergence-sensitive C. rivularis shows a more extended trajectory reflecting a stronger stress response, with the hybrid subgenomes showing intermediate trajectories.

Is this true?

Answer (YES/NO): NO